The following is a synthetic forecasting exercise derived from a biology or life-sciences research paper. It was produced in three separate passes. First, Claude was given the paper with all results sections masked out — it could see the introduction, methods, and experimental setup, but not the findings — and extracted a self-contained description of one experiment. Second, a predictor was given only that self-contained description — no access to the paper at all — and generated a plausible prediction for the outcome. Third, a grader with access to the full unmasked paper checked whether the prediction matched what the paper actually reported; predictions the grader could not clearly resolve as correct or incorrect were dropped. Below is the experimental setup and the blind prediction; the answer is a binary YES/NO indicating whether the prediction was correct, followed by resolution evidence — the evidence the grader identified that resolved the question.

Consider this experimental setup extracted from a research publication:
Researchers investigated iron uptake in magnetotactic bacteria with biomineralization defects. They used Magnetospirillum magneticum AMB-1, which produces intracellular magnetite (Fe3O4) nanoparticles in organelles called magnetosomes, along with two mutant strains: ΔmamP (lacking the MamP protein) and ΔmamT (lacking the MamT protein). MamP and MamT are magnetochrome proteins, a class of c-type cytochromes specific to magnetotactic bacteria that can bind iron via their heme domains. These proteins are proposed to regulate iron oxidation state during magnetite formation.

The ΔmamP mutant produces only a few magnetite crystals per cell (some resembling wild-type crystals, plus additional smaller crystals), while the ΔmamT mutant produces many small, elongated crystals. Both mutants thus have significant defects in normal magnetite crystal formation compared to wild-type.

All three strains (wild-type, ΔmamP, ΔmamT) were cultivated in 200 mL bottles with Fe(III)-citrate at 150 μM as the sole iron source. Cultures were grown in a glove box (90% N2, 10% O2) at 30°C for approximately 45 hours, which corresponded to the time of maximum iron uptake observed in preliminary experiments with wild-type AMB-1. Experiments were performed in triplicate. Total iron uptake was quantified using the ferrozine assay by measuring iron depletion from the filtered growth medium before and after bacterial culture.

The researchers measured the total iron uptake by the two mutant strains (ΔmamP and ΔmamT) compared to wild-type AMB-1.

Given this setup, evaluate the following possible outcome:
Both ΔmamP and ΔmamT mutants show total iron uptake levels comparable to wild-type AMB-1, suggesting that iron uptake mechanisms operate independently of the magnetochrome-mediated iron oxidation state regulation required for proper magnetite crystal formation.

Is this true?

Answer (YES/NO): NO